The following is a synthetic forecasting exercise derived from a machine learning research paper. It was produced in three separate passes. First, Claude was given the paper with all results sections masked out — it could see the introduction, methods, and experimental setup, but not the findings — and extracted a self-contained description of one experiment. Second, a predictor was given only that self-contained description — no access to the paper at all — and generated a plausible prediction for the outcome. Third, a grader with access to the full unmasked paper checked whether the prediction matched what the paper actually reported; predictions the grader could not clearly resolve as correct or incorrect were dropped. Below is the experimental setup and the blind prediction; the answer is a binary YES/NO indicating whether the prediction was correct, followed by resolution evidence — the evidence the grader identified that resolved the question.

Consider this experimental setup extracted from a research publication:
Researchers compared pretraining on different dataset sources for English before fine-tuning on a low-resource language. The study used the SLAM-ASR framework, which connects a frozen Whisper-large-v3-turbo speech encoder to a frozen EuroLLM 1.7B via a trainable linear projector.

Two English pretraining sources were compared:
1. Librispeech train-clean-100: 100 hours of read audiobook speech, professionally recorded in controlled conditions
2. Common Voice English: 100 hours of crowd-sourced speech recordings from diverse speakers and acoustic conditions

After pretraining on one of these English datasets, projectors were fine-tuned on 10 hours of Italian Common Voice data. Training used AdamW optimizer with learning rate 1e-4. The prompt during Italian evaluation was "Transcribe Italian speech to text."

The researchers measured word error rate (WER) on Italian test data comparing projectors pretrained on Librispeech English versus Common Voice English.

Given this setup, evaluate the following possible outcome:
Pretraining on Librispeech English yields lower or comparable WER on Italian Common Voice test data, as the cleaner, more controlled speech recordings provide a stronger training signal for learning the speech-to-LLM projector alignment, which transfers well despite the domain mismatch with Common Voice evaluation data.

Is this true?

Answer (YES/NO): NO